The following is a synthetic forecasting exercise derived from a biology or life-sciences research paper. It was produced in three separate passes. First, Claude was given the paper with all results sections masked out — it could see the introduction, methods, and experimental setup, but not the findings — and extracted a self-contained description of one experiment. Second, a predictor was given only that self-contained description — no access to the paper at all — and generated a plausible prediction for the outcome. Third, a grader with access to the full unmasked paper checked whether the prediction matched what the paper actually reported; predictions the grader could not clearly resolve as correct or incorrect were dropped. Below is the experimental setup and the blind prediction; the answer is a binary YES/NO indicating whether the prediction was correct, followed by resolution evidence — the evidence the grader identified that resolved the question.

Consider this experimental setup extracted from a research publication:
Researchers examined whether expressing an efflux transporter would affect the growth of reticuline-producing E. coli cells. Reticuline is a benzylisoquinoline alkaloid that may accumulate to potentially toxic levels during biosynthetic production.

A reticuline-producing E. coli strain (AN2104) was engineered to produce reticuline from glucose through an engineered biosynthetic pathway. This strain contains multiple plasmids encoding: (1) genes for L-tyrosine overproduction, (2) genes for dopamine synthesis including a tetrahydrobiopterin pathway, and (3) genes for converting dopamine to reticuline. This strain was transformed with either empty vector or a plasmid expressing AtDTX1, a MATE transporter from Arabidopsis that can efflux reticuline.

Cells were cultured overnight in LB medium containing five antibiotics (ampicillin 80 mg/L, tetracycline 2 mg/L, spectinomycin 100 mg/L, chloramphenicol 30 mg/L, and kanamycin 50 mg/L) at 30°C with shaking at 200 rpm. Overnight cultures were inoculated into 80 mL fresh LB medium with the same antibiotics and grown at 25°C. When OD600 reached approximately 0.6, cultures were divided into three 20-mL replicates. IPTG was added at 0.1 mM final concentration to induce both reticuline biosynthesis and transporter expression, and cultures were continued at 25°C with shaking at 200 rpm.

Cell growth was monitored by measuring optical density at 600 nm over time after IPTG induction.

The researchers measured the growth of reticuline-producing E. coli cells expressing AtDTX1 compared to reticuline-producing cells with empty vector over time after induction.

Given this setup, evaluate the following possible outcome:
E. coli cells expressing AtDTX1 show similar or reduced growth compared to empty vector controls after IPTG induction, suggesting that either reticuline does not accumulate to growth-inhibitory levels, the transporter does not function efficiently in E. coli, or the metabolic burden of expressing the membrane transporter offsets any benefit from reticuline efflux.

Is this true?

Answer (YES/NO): YES